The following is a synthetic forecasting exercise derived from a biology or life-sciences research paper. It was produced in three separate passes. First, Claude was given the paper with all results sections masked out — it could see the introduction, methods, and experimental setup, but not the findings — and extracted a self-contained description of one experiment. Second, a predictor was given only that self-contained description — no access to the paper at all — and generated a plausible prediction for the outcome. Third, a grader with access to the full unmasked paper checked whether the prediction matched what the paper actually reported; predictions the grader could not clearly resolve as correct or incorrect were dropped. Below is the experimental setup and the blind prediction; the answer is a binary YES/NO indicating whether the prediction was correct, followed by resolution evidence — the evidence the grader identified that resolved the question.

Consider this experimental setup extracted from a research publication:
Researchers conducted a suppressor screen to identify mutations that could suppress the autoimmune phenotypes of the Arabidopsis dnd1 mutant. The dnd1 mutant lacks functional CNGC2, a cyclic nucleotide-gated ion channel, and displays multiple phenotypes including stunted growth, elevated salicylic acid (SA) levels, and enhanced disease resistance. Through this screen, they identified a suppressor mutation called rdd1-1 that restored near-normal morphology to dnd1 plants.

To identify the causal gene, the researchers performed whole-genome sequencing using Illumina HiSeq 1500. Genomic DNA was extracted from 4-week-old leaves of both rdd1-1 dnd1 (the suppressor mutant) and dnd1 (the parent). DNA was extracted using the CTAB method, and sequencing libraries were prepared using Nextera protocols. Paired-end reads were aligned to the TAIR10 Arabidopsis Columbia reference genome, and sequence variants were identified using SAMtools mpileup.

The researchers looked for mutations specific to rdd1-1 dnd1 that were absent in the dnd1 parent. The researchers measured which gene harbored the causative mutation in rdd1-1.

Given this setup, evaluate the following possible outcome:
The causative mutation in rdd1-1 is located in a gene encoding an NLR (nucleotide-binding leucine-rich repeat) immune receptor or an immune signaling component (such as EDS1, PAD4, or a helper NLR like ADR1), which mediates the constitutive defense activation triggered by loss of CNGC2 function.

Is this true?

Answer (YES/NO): NO